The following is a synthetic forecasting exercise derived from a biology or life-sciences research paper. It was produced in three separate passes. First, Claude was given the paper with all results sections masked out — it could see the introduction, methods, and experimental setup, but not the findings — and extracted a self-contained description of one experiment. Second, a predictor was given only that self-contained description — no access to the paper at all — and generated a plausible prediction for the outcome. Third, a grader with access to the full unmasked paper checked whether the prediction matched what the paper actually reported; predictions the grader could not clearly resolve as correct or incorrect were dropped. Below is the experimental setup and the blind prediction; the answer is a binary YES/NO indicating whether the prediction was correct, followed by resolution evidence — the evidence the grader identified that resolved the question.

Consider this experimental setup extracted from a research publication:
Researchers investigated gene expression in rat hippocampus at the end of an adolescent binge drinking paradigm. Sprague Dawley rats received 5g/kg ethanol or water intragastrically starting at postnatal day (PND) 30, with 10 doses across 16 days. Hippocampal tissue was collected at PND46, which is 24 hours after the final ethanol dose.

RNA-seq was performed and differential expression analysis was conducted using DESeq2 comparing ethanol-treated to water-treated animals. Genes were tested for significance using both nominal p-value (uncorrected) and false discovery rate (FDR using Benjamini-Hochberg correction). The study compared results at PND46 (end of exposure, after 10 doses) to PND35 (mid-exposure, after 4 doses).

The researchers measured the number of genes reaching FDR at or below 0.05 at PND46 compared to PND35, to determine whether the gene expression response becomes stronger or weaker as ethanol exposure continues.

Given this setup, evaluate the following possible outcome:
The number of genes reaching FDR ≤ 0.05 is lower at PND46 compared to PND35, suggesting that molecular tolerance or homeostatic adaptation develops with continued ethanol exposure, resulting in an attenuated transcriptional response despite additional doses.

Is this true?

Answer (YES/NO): YES